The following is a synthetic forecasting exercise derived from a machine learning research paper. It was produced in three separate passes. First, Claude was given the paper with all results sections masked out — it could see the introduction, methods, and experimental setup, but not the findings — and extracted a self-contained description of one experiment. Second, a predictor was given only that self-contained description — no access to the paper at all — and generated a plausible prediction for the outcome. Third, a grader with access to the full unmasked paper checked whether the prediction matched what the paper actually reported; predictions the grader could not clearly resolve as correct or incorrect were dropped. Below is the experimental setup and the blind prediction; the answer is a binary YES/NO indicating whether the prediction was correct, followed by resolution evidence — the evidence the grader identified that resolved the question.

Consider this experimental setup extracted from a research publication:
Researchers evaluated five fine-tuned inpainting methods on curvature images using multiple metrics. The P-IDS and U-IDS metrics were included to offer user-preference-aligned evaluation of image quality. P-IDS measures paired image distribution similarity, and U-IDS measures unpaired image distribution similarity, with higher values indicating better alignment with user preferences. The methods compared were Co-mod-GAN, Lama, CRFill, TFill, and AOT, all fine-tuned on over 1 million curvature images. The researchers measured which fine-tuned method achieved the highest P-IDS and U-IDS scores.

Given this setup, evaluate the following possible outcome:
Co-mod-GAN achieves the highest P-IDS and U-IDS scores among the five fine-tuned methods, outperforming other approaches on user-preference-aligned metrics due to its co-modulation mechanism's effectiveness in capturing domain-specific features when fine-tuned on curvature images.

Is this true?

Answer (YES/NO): YES